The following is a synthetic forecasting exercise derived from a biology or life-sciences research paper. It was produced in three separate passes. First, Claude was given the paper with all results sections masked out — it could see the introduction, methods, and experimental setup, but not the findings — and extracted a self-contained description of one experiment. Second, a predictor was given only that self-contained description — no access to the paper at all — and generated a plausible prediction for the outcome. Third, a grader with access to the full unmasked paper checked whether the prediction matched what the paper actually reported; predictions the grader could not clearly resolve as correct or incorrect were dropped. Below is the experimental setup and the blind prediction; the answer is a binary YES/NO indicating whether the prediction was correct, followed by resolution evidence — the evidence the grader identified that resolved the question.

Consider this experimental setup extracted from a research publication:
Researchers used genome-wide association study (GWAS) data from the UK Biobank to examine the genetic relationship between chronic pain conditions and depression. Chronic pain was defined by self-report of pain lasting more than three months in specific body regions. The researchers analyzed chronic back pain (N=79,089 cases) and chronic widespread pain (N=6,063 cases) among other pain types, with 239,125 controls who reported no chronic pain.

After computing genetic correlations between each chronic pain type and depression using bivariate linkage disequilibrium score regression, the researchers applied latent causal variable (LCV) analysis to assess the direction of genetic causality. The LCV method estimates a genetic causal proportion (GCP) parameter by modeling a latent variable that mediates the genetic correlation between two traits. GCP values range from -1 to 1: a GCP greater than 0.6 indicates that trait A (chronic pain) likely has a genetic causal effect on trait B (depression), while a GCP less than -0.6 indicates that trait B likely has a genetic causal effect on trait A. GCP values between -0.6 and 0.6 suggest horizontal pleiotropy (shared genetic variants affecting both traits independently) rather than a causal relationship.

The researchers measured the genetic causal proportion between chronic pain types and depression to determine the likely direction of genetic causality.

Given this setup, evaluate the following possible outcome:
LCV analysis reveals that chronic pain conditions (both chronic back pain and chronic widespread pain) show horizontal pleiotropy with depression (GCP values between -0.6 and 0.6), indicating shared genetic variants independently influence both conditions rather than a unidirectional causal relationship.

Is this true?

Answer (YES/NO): NO